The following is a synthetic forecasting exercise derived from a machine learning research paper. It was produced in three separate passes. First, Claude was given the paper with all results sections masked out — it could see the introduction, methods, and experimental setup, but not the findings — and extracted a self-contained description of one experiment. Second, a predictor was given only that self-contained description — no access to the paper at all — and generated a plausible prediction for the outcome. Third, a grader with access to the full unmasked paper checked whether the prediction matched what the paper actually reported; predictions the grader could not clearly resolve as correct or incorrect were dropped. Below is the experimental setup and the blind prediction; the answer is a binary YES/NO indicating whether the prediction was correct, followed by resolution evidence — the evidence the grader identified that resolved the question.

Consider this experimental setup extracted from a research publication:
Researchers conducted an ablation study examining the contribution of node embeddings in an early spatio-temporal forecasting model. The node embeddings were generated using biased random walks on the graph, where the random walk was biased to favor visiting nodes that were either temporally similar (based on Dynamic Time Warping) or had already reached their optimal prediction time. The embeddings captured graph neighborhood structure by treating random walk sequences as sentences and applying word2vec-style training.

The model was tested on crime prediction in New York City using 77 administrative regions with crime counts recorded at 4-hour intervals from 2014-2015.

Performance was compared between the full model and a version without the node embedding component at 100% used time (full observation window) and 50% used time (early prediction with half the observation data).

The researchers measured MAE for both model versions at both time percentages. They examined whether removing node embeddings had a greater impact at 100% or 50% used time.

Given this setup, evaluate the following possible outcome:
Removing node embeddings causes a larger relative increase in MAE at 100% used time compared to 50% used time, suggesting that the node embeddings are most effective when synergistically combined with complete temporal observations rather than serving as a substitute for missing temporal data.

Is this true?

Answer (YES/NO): NO